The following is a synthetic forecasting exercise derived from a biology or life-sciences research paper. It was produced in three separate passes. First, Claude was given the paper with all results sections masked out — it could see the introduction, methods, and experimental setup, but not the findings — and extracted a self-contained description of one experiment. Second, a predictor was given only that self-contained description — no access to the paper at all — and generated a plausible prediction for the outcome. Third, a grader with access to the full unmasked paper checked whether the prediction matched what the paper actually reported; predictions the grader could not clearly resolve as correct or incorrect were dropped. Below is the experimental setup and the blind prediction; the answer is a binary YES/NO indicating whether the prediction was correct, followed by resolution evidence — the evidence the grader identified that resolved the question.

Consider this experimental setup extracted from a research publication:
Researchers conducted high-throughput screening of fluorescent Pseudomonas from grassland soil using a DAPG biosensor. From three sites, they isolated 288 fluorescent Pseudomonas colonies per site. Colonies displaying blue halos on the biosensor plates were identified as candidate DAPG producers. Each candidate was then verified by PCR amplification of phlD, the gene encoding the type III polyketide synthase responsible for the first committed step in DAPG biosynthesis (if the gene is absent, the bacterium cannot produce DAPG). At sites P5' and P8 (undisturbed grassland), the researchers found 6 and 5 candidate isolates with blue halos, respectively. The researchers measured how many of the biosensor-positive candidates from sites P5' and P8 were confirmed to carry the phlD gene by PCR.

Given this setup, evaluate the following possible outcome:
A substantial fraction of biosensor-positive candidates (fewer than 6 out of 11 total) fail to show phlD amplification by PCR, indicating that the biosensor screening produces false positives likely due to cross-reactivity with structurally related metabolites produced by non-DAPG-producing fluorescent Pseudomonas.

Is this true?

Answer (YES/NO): NO